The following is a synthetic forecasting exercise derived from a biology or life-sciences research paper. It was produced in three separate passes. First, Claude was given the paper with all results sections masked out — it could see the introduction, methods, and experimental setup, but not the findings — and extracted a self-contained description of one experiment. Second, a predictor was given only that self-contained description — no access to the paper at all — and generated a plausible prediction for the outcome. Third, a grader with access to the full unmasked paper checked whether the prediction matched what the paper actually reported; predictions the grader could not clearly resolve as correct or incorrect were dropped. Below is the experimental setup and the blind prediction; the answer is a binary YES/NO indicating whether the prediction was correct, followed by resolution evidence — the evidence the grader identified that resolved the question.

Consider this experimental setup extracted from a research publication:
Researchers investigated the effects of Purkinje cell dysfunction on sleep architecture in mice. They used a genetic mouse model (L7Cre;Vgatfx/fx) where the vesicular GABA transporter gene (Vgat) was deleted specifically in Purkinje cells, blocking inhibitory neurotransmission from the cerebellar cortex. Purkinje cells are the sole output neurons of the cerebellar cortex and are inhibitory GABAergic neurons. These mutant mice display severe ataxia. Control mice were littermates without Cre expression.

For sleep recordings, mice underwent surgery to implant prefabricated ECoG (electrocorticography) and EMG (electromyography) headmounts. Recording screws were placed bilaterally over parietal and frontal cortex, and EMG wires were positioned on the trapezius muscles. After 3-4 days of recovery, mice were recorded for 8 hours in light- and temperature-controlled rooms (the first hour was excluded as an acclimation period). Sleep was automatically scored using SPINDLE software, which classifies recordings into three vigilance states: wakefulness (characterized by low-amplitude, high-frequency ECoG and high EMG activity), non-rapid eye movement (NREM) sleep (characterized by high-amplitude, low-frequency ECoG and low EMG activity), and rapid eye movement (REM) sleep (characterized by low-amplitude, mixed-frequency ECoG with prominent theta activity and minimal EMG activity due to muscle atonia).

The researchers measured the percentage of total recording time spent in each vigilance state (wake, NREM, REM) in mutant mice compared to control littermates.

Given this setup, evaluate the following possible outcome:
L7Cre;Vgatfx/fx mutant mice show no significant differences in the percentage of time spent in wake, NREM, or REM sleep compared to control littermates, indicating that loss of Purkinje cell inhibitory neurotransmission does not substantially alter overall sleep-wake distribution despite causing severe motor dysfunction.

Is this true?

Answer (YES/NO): NO